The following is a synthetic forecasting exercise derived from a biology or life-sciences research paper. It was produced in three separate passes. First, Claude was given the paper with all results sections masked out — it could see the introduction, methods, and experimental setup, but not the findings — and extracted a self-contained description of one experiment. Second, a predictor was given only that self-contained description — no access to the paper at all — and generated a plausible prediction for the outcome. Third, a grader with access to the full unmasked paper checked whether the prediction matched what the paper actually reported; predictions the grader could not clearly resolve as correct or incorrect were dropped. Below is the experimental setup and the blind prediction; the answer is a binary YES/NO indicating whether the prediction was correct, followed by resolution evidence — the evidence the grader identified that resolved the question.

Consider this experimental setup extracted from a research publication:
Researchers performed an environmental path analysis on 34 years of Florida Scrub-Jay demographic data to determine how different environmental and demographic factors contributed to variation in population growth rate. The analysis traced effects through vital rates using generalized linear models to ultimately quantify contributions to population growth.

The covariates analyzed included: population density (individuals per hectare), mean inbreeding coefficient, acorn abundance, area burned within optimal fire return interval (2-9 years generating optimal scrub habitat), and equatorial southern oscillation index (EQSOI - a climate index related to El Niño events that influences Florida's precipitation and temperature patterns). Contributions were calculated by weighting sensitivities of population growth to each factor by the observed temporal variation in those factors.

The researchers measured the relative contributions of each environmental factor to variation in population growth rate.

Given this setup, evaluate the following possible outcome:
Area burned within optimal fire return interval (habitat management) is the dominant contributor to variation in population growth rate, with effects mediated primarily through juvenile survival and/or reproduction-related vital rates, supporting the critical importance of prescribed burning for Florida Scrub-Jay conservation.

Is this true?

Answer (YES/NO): NO